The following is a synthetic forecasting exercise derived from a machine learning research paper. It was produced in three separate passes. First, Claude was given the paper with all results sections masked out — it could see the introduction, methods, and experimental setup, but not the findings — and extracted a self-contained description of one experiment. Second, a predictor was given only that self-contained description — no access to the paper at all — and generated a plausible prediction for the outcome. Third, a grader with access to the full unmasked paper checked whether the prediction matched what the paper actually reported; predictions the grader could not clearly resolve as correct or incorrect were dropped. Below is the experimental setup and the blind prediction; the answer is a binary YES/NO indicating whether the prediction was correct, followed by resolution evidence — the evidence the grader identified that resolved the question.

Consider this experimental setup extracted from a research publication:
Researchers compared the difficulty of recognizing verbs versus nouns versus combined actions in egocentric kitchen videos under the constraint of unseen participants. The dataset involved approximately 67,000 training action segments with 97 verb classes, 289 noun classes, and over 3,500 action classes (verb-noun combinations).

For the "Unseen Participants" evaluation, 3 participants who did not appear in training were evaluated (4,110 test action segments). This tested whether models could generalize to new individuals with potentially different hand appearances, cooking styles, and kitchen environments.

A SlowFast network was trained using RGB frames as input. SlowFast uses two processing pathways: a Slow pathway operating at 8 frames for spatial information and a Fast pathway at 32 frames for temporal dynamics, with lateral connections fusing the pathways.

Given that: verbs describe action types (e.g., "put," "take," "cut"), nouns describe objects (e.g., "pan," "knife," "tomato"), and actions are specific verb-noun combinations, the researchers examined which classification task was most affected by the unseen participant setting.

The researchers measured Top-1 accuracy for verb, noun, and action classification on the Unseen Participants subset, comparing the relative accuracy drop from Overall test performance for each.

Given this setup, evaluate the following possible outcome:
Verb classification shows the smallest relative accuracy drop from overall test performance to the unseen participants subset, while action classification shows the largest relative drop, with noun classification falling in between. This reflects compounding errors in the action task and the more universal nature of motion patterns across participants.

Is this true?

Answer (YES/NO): YES